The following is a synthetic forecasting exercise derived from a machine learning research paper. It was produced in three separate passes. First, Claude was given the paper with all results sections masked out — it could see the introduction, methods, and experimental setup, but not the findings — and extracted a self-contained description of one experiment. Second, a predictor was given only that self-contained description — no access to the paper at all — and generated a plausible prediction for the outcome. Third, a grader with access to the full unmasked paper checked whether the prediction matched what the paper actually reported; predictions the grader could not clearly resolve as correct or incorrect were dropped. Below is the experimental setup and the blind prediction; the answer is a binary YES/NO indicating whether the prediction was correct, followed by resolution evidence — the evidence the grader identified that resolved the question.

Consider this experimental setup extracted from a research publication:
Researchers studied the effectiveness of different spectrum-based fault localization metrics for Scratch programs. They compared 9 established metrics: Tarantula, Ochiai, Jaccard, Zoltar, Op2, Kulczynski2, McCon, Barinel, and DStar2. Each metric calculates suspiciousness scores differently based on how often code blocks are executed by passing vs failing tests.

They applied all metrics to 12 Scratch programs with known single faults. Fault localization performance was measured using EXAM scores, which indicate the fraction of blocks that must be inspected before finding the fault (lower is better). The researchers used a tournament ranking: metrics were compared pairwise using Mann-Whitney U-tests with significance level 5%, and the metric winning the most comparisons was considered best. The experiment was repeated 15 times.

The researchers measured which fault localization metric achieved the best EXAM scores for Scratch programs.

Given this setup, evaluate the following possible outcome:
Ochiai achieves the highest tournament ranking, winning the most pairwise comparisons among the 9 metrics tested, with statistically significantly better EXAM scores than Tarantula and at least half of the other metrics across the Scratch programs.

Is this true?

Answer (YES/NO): NO